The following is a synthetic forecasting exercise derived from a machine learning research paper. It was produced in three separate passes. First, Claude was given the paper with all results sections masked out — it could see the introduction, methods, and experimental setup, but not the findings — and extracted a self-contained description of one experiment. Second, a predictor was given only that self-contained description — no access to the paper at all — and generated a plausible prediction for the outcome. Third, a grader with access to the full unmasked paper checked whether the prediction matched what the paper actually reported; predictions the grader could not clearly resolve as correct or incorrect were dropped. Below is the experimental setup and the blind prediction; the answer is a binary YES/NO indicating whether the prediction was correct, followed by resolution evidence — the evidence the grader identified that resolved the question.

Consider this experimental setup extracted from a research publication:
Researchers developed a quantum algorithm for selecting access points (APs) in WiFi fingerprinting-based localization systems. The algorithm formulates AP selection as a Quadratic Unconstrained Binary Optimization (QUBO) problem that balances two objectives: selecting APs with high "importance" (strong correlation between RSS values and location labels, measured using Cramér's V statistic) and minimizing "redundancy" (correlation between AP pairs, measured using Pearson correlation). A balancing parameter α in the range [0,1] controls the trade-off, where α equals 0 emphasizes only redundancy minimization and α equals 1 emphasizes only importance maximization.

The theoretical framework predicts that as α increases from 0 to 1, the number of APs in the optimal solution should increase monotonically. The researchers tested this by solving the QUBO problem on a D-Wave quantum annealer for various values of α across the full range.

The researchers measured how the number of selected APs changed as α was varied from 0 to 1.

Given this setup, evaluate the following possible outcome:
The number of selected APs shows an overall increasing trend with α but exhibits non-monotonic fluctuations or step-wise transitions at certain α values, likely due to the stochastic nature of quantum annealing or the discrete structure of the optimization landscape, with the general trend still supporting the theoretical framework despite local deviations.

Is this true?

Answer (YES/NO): NO